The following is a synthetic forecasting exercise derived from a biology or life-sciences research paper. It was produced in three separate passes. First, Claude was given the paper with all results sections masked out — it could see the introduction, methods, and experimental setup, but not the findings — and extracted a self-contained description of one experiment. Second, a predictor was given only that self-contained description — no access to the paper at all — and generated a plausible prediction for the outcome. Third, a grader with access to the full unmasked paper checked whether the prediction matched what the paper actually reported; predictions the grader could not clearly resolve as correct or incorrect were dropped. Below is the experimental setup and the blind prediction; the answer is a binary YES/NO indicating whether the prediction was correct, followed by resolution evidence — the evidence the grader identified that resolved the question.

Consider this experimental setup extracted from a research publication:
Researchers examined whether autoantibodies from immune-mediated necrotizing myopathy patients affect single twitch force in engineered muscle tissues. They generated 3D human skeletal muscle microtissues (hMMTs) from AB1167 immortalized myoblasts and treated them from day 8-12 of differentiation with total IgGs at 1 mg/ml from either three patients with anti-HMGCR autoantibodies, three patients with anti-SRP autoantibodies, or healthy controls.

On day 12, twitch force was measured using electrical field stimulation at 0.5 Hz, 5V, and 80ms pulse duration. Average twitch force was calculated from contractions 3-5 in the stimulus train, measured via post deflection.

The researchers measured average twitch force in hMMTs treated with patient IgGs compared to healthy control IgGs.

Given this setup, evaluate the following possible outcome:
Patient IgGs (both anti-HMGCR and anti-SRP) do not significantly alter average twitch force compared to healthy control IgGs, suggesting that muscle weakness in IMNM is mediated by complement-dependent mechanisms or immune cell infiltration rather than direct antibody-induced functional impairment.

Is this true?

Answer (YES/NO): NO